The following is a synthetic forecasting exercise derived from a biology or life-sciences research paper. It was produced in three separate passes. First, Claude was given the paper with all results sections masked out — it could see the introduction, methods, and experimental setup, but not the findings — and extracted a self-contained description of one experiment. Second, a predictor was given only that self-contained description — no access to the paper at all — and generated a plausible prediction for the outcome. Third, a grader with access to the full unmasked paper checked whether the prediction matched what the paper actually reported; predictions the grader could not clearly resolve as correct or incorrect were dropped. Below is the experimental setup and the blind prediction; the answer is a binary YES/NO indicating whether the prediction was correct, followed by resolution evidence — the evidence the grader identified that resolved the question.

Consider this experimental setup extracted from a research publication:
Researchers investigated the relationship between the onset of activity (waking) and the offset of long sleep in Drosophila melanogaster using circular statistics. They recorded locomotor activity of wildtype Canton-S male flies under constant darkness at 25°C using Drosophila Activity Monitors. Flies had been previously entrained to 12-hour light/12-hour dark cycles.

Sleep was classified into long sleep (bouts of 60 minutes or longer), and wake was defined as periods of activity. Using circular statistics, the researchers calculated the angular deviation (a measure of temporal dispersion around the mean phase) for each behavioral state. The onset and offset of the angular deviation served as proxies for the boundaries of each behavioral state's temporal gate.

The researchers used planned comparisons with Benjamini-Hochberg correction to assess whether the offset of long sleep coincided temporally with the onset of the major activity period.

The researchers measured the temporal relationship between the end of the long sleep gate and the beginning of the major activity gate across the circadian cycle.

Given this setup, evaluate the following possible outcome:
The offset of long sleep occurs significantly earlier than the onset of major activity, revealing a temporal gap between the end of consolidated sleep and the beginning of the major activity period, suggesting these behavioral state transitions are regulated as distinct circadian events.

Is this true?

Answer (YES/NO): YES